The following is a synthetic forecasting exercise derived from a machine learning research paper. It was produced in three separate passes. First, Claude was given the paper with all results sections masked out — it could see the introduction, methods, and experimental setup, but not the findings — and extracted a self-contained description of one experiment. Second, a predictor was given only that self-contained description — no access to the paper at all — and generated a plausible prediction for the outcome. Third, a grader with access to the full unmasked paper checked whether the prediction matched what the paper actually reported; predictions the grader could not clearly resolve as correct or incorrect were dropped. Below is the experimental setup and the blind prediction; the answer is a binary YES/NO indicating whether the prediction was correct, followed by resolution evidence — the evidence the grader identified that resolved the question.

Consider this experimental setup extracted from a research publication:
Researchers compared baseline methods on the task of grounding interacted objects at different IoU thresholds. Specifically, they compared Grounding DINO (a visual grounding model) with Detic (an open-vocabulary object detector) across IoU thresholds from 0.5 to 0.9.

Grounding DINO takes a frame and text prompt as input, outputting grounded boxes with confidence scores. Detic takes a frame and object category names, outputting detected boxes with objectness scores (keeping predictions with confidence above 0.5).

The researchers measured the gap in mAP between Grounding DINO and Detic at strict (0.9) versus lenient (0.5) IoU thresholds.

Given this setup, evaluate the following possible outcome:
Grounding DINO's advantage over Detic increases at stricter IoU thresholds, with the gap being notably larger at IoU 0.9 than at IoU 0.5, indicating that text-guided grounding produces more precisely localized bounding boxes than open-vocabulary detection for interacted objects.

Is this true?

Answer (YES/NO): NO